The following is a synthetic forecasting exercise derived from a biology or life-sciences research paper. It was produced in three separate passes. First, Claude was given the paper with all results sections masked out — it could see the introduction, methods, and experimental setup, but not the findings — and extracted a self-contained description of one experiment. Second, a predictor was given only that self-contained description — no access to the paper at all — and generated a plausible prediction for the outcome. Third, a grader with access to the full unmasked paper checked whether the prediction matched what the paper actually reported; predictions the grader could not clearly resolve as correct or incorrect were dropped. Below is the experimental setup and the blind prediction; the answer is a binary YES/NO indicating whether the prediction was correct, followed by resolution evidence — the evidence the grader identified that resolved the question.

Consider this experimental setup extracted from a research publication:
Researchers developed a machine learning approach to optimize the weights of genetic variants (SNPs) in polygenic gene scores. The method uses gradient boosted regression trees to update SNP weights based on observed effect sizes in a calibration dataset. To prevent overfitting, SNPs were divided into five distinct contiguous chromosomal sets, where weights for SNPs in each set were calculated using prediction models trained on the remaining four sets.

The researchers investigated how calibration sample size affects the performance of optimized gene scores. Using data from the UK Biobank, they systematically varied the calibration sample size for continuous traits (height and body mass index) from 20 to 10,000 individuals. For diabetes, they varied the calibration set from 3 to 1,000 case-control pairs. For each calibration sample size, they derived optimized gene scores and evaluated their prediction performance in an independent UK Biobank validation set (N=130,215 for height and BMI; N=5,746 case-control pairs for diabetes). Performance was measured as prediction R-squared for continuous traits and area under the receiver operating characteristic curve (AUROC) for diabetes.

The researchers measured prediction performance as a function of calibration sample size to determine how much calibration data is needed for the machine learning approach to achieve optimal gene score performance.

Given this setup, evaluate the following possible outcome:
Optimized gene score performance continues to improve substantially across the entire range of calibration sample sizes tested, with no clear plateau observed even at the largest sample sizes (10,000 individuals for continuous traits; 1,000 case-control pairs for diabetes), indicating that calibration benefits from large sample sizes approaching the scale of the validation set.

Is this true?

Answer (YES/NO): NO